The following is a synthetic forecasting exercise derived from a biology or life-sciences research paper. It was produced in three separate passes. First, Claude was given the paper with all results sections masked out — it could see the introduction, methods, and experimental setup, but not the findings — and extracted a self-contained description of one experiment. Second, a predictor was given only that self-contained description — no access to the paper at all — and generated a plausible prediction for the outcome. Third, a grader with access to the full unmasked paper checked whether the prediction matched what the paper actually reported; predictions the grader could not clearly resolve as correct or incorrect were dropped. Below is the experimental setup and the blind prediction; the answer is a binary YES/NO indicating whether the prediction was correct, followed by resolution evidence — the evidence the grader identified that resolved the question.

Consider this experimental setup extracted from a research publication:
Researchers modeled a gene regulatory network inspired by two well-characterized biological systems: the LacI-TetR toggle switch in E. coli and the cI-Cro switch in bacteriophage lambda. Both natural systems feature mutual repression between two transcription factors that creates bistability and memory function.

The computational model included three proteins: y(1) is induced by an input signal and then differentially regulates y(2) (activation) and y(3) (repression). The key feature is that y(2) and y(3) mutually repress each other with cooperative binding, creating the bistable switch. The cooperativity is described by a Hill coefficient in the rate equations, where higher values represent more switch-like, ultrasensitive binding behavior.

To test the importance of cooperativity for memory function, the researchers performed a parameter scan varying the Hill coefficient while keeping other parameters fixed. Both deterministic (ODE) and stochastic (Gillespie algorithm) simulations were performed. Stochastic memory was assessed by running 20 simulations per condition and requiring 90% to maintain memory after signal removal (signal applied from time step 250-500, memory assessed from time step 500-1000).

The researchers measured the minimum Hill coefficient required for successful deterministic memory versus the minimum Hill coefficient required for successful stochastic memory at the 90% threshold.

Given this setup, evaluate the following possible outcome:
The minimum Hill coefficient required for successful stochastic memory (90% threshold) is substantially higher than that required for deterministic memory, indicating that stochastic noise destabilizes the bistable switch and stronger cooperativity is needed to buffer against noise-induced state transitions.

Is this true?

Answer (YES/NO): YES